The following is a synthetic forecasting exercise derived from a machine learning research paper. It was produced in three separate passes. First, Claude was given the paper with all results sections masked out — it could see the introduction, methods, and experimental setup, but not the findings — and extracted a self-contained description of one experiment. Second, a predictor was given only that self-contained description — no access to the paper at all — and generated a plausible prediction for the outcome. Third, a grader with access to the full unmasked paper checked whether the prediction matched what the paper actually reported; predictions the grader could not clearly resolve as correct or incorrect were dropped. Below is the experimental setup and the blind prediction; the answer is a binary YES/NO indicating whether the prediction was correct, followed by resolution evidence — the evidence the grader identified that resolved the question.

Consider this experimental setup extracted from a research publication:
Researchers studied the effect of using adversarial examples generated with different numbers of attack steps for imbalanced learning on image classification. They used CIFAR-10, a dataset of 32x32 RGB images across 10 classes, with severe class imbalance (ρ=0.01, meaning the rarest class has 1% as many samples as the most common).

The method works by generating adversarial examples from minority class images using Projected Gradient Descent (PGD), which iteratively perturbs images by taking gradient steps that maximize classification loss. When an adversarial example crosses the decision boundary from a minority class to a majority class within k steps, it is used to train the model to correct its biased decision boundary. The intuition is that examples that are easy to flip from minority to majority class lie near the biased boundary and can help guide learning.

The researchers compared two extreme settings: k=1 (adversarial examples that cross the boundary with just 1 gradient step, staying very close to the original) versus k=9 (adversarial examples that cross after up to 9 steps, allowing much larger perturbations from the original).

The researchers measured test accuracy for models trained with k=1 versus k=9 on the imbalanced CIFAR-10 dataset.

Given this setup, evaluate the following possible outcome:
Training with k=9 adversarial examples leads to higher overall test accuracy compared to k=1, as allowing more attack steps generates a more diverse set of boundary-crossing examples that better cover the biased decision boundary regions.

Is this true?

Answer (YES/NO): NO